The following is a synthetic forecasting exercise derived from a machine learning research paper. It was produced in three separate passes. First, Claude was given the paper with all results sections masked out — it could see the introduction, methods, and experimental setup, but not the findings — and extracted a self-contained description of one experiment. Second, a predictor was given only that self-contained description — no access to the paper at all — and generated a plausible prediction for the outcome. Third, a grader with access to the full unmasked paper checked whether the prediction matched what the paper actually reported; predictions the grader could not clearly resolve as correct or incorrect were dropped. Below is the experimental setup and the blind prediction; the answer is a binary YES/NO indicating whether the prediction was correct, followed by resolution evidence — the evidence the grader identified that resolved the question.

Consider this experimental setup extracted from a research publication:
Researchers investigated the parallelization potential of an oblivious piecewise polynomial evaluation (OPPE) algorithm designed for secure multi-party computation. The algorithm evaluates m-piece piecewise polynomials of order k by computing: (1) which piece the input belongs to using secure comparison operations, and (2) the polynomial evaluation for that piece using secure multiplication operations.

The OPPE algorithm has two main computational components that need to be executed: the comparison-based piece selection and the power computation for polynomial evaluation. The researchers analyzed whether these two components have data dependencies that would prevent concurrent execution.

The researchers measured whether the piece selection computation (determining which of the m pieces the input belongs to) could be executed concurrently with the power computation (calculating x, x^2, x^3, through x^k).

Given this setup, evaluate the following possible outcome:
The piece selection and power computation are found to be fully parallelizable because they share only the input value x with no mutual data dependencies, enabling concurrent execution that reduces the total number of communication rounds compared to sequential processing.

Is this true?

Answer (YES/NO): NO